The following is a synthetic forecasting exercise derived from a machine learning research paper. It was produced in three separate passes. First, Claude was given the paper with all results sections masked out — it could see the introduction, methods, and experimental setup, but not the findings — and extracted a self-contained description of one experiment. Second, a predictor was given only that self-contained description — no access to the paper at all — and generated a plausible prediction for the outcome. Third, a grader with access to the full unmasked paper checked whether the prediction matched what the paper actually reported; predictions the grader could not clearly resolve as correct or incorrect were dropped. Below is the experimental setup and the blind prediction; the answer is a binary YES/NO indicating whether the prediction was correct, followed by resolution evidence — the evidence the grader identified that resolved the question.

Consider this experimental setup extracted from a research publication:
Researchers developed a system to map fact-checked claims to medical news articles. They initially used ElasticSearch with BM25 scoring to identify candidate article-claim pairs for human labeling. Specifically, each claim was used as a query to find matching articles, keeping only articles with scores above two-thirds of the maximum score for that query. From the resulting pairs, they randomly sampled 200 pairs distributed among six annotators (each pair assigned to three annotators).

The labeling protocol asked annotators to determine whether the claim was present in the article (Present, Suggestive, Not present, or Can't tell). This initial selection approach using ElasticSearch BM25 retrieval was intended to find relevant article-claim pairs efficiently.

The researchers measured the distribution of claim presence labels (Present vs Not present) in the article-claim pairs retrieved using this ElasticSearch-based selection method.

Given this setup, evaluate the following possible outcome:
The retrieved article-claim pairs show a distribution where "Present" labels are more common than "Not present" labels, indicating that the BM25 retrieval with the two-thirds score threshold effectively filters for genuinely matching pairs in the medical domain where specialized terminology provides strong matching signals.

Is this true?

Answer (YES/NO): NO